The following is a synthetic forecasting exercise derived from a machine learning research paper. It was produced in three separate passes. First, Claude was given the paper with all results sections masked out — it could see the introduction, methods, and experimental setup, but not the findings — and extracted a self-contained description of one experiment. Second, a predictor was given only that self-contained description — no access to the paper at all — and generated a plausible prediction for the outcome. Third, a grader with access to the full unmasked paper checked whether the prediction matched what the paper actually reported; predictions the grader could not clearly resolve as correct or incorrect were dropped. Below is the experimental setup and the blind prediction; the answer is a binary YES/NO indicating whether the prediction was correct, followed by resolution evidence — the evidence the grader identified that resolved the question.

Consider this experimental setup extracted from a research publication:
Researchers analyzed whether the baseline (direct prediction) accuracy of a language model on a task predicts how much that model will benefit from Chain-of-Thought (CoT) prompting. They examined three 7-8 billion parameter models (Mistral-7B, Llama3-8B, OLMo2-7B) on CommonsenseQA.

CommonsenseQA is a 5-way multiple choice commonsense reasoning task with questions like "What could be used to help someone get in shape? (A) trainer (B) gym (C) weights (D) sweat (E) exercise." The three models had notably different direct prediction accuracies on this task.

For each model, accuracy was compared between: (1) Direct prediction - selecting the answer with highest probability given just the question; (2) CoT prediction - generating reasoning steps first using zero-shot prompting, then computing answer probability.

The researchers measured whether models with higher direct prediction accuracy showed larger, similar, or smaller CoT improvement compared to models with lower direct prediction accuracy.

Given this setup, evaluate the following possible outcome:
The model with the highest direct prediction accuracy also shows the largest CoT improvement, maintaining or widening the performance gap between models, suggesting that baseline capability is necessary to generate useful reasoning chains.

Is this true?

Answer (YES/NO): NO